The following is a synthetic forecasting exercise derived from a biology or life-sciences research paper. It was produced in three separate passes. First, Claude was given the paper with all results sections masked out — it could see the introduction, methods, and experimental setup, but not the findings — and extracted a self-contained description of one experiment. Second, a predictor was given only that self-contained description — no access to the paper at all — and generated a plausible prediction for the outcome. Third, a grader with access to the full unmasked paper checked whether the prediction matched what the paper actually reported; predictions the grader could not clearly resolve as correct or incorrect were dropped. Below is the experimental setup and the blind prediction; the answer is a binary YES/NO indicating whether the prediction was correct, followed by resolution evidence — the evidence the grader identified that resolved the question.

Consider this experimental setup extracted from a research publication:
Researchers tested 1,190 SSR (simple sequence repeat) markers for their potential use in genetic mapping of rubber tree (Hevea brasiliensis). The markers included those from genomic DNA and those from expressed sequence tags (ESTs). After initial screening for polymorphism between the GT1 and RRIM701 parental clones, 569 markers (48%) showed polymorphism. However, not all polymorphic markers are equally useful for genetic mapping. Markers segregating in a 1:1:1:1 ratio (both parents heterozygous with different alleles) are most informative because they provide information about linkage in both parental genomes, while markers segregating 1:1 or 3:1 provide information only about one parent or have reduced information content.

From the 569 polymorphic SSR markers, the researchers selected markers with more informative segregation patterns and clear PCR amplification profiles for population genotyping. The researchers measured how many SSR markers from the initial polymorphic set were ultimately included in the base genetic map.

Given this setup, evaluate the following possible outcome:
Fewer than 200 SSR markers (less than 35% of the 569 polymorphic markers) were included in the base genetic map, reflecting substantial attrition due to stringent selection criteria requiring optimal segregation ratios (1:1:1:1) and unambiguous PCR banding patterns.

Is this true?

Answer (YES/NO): NO